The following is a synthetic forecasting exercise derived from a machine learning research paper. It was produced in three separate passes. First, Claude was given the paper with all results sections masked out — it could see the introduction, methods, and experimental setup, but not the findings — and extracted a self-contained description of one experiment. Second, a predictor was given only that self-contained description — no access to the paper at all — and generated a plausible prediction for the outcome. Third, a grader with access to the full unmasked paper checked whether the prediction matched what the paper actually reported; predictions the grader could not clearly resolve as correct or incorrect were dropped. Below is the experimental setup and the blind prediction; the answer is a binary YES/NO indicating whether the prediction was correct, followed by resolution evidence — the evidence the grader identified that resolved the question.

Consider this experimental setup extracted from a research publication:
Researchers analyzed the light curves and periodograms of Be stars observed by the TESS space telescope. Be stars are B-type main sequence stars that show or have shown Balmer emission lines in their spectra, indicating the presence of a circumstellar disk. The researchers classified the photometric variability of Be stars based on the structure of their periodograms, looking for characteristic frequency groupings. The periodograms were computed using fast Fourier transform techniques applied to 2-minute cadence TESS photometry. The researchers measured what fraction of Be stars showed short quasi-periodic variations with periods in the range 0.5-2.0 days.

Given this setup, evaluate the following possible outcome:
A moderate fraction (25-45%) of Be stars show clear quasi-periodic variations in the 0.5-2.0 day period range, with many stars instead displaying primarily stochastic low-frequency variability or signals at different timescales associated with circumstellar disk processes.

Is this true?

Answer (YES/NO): NO